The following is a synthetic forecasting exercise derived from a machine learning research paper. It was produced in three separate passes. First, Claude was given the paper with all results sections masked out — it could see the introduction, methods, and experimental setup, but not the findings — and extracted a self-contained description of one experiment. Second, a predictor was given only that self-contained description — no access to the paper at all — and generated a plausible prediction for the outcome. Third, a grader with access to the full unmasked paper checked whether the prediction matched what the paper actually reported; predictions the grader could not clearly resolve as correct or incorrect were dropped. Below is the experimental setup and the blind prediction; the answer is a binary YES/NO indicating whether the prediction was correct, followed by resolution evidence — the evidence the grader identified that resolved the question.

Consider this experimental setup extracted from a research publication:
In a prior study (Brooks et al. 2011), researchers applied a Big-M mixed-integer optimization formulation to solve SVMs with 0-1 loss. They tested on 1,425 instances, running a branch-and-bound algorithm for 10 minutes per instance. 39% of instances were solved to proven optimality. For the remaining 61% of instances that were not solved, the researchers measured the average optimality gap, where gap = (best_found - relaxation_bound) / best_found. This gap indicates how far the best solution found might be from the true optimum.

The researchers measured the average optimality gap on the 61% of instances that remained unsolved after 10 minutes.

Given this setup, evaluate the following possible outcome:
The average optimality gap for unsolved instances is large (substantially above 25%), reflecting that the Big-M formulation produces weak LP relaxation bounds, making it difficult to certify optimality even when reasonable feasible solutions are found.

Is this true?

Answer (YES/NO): YES